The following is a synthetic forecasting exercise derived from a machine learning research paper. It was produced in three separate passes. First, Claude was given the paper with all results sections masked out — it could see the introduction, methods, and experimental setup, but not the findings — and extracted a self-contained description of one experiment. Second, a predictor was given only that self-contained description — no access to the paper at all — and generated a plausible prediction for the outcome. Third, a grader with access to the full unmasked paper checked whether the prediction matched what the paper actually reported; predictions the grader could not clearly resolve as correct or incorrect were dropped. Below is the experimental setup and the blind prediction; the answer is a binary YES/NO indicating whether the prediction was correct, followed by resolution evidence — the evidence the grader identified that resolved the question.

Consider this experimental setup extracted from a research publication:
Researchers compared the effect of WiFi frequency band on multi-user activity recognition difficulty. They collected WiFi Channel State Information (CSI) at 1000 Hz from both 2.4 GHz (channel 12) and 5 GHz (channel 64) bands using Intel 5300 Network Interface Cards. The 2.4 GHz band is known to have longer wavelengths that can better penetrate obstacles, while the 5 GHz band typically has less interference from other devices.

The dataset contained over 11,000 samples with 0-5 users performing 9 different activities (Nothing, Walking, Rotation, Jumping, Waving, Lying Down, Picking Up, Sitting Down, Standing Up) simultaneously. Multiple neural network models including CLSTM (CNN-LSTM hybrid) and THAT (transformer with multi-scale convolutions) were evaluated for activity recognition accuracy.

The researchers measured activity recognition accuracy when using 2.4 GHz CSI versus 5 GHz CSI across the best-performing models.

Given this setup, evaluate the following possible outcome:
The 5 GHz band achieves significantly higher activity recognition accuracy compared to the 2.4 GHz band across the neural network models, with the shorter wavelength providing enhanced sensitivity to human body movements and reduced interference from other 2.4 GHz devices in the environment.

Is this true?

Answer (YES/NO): NO